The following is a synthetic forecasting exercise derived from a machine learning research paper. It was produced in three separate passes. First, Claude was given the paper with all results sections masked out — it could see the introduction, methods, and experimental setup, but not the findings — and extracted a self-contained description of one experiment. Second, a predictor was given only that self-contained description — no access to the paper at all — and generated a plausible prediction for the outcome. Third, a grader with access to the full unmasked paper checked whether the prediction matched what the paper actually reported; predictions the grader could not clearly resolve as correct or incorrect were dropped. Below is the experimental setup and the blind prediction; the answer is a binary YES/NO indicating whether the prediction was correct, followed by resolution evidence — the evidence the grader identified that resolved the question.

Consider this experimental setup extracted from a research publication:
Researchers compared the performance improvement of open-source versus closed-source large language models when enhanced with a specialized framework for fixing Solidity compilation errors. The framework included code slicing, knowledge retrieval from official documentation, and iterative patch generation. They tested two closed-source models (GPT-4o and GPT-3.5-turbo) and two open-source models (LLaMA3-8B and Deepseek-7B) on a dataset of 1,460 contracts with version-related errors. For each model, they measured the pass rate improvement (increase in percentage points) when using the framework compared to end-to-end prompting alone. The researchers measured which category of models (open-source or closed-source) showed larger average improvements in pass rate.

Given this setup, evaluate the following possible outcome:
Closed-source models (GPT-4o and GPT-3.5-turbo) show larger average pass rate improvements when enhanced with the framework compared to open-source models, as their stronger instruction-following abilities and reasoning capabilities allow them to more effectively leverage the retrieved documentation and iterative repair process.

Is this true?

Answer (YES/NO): NO